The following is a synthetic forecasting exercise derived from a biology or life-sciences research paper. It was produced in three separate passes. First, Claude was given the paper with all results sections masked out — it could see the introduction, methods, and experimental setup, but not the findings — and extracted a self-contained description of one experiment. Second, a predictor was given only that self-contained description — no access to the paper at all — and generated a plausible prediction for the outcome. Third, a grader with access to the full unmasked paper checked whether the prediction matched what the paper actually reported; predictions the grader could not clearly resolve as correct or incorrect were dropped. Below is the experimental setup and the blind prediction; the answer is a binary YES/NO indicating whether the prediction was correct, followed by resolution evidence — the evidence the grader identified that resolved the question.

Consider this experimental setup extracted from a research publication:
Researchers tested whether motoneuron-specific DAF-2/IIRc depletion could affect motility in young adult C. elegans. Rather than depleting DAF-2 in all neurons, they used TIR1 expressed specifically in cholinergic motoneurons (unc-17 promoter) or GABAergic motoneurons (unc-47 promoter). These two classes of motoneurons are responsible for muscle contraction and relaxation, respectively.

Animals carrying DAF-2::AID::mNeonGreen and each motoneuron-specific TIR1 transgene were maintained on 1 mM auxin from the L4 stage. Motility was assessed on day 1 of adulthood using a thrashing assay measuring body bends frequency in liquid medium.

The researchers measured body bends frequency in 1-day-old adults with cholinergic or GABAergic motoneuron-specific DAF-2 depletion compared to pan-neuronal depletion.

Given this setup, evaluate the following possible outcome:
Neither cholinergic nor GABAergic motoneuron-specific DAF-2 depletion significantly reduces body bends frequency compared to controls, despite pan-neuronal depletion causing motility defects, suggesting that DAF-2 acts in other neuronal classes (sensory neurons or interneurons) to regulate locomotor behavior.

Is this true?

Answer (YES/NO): NO